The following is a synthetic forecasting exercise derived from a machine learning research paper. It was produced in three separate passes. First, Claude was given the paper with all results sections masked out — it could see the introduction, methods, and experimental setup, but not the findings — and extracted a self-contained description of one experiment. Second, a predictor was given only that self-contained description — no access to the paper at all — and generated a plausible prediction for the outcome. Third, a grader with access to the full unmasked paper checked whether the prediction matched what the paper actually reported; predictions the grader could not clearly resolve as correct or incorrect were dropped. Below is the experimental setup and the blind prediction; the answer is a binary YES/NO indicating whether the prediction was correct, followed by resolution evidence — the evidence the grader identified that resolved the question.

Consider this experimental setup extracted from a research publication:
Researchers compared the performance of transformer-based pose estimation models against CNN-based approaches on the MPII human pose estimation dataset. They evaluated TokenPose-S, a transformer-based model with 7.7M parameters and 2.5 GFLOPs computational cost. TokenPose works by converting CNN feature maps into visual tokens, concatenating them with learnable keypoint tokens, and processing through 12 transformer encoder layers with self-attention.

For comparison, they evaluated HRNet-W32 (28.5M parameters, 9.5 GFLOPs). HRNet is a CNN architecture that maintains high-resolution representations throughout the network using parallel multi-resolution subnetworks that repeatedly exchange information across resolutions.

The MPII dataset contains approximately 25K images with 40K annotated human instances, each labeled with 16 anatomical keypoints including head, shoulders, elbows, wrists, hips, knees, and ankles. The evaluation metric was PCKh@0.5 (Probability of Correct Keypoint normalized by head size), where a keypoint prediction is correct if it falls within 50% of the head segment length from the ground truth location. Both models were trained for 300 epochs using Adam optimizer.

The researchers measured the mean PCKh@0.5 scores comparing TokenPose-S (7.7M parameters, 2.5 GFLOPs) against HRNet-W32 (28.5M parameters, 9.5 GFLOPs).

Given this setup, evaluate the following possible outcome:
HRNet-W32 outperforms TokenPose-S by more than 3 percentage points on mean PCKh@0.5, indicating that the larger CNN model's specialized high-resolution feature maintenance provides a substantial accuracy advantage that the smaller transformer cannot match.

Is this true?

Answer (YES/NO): YES